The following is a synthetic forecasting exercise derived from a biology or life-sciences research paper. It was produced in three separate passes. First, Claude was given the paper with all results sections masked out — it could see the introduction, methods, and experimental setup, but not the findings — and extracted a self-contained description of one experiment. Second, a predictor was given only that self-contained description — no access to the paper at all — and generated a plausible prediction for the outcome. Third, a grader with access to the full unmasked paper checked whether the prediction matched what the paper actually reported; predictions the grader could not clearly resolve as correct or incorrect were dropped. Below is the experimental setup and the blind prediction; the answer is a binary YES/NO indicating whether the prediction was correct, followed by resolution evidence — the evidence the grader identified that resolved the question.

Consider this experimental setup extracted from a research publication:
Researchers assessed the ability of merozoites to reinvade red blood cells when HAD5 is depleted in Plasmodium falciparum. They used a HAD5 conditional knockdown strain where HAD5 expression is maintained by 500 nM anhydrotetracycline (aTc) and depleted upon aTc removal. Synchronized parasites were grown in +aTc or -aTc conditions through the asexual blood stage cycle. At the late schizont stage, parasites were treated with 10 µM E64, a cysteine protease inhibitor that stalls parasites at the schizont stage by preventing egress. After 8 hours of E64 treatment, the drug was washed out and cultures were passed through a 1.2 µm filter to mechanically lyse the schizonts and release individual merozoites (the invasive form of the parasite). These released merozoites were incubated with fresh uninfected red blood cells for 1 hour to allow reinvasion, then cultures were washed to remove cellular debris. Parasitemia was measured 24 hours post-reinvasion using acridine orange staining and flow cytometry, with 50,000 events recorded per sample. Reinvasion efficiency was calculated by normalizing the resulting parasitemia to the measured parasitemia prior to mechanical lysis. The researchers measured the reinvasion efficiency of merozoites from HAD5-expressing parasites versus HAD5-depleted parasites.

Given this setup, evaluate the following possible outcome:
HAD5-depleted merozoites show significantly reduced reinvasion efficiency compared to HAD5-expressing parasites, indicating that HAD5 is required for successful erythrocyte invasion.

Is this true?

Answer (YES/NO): YES